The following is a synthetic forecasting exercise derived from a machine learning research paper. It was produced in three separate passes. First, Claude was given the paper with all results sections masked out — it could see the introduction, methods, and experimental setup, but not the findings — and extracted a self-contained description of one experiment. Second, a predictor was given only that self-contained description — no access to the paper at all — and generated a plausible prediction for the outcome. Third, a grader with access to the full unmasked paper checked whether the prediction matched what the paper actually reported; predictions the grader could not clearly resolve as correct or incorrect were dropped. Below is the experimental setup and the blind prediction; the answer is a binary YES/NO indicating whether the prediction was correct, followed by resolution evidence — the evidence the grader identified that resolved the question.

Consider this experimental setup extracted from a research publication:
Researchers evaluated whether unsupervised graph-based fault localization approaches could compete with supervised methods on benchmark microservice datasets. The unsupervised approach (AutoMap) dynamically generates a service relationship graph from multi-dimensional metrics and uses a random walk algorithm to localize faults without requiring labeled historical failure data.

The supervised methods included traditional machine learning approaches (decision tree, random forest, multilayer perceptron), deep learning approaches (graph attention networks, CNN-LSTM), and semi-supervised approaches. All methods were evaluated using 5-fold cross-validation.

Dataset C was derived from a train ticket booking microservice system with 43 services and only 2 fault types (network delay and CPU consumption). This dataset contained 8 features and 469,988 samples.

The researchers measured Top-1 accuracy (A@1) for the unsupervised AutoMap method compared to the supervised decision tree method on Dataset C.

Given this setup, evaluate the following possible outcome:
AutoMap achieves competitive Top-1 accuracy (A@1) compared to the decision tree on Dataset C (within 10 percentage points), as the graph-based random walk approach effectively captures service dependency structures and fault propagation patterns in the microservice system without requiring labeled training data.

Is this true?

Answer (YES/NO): NO